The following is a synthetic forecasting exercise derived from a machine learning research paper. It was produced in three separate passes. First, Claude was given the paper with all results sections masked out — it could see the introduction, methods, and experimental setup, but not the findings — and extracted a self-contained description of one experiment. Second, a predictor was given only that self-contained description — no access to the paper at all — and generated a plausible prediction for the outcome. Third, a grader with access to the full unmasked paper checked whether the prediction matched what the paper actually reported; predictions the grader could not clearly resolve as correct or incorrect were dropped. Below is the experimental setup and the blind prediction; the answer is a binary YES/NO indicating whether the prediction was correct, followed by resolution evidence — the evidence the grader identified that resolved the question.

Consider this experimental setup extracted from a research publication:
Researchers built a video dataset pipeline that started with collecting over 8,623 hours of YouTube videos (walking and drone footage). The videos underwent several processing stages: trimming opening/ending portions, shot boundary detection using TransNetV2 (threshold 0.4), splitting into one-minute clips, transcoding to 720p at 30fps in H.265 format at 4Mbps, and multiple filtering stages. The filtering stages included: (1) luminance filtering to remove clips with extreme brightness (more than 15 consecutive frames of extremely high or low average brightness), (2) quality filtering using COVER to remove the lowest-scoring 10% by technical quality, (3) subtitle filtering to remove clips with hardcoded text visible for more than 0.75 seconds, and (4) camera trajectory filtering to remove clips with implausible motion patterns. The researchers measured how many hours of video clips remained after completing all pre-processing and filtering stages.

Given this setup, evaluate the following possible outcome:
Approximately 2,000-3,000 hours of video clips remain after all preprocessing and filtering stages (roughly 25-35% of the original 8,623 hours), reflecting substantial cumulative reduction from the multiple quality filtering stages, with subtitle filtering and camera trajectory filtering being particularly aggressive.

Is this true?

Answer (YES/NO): NO